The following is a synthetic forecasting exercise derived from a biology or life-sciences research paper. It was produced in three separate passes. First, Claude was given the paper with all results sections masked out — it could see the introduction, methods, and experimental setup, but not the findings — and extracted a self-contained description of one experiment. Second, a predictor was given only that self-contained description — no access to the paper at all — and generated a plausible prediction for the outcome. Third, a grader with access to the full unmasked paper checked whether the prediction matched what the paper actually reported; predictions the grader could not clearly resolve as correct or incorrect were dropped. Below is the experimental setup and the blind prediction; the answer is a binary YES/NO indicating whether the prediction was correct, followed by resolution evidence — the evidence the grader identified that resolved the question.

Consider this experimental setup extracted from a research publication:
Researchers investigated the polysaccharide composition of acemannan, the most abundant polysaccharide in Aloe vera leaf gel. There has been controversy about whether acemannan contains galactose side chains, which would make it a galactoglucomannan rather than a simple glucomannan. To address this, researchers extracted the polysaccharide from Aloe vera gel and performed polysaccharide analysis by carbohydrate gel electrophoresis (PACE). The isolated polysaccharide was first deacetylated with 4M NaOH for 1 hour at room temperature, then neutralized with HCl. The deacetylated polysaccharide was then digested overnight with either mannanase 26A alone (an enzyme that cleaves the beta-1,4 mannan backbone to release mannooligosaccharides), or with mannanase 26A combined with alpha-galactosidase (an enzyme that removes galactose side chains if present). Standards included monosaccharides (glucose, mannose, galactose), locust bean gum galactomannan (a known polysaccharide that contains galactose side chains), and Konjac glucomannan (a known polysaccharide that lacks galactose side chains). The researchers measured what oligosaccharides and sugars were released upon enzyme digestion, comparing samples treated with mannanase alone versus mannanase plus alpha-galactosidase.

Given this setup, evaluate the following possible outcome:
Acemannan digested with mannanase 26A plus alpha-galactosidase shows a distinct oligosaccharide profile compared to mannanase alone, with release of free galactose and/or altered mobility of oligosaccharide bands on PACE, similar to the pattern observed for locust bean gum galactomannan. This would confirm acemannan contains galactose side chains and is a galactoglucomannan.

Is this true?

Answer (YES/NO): NO